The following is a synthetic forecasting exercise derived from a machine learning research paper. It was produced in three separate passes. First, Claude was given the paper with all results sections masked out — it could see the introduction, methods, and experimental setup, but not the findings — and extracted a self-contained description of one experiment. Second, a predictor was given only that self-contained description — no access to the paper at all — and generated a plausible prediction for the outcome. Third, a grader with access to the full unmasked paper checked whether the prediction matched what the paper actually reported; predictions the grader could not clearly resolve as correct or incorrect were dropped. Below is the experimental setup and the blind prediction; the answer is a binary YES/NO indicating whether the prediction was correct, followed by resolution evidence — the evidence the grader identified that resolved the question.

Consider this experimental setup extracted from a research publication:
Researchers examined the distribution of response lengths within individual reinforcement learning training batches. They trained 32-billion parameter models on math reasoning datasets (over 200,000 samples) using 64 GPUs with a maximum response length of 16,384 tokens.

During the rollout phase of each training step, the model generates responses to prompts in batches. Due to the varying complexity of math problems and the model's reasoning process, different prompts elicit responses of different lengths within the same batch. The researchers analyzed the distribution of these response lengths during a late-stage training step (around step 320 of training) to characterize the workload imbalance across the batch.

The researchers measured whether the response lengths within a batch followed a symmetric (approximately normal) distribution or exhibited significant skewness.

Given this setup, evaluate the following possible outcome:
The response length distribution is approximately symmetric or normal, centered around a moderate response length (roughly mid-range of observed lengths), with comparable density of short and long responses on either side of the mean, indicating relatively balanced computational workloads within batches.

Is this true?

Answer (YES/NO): NO